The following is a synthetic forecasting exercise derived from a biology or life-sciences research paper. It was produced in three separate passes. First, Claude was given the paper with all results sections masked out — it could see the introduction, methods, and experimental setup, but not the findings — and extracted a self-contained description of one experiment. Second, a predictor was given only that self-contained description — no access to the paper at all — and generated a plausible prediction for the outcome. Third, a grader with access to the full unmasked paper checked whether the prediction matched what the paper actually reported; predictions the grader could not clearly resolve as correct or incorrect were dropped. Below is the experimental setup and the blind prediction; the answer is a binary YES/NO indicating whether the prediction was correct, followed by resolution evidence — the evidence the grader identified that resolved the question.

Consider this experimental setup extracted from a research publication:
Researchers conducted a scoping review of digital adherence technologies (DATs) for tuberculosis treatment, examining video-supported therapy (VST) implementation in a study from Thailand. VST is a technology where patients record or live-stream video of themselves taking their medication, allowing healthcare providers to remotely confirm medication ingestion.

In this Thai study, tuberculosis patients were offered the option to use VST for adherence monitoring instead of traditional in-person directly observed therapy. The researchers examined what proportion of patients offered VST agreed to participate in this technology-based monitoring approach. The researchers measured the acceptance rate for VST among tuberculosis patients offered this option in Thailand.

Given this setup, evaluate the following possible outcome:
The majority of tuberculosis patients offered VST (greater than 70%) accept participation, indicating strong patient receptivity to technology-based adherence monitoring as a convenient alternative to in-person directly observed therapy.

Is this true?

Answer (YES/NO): NO